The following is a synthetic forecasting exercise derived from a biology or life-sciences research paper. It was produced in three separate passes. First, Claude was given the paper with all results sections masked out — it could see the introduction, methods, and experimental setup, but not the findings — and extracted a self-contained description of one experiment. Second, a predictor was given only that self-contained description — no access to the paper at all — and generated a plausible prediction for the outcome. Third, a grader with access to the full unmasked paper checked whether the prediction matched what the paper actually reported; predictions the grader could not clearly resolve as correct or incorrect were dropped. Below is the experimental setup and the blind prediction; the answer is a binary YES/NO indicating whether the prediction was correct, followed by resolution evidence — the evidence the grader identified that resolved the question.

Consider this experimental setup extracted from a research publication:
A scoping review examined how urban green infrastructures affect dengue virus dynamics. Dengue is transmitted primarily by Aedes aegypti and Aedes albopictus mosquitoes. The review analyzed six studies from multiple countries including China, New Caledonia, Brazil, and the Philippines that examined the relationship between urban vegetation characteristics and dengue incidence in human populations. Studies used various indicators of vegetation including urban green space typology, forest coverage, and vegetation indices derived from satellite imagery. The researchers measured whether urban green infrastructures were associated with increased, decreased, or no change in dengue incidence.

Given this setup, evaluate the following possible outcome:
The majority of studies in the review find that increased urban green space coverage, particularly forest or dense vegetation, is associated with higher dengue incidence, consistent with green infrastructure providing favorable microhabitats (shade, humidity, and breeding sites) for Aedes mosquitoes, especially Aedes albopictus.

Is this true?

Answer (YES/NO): NO